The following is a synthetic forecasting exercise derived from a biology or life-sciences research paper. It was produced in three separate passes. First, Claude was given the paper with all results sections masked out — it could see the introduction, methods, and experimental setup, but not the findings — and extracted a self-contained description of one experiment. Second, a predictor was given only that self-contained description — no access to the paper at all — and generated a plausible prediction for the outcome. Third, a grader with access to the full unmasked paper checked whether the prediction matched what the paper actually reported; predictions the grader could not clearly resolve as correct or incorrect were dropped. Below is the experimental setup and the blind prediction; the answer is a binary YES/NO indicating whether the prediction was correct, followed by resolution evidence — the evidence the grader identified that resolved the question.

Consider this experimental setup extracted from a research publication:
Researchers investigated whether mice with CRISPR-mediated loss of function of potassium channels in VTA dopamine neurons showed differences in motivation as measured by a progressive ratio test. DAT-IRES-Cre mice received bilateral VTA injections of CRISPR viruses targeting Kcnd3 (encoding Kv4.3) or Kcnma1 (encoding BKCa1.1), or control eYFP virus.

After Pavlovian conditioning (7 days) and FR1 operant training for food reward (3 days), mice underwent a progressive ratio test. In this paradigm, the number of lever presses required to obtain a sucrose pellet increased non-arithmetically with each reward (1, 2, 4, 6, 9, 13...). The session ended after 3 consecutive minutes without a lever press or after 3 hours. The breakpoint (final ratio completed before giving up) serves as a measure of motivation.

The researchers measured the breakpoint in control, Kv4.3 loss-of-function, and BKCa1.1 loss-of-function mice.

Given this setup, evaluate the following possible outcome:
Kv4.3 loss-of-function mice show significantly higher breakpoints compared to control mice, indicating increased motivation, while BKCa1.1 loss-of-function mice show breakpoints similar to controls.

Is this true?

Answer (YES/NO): NO